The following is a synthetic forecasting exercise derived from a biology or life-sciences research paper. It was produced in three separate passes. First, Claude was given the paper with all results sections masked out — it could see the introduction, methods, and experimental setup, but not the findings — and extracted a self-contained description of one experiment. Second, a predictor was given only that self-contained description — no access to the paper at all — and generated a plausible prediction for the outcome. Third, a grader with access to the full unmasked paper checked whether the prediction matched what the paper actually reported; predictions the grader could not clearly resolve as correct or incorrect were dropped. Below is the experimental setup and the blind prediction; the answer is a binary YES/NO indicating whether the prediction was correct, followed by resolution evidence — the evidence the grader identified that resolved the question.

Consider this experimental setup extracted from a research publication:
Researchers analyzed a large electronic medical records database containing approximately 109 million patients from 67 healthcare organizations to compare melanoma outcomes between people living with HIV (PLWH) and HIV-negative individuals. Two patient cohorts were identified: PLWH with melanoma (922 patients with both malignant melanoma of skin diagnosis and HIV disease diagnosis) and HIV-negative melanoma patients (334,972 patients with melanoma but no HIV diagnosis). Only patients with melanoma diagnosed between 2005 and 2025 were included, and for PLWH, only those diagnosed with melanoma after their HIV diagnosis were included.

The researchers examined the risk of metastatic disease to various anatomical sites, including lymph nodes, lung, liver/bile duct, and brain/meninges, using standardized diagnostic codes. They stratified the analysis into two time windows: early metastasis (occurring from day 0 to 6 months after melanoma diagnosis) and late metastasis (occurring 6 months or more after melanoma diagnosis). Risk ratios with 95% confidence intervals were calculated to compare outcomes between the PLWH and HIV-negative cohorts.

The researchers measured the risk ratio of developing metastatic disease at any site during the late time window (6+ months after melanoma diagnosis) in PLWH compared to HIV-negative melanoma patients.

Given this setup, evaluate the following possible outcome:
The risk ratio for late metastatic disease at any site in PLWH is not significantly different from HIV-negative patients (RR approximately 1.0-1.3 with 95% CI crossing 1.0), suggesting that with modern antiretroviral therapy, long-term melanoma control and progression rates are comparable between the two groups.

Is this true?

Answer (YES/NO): NO